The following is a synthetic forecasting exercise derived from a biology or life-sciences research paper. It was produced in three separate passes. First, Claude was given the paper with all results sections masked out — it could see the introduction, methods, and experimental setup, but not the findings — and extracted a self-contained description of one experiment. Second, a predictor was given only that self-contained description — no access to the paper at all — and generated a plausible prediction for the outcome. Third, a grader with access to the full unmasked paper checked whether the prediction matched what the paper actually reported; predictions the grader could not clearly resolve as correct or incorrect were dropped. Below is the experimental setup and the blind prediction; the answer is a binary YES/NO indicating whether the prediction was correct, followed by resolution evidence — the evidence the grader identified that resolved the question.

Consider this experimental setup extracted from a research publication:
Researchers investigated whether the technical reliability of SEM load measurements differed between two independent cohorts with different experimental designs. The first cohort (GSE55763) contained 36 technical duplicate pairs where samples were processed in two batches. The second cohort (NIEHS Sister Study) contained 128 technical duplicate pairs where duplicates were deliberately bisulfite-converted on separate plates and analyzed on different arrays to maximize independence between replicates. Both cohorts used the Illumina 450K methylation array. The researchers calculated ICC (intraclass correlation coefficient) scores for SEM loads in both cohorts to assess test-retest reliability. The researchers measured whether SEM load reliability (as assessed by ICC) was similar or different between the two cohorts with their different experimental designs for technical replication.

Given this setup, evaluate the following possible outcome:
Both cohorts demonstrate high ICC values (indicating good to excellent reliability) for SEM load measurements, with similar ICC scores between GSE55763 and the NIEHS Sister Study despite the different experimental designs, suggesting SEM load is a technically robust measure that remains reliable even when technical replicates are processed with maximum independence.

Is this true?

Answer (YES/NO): NO